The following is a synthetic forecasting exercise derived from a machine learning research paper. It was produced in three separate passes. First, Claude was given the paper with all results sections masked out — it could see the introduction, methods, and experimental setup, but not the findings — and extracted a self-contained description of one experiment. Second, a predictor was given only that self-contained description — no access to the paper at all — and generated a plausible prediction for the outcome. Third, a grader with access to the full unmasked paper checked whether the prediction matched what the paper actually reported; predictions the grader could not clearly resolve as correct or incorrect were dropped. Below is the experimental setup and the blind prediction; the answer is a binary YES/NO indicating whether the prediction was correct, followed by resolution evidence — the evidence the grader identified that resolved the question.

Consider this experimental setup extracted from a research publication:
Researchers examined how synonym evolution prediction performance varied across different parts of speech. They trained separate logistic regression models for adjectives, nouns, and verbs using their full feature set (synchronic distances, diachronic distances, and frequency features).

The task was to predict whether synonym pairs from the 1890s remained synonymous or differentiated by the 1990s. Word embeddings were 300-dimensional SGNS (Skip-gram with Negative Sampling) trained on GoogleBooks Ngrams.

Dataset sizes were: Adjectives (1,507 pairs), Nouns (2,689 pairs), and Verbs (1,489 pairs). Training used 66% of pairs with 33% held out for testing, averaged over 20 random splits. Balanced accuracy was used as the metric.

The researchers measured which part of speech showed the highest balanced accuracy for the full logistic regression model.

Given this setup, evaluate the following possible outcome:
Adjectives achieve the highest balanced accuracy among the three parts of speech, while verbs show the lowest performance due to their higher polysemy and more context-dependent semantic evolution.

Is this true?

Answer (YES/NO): NO